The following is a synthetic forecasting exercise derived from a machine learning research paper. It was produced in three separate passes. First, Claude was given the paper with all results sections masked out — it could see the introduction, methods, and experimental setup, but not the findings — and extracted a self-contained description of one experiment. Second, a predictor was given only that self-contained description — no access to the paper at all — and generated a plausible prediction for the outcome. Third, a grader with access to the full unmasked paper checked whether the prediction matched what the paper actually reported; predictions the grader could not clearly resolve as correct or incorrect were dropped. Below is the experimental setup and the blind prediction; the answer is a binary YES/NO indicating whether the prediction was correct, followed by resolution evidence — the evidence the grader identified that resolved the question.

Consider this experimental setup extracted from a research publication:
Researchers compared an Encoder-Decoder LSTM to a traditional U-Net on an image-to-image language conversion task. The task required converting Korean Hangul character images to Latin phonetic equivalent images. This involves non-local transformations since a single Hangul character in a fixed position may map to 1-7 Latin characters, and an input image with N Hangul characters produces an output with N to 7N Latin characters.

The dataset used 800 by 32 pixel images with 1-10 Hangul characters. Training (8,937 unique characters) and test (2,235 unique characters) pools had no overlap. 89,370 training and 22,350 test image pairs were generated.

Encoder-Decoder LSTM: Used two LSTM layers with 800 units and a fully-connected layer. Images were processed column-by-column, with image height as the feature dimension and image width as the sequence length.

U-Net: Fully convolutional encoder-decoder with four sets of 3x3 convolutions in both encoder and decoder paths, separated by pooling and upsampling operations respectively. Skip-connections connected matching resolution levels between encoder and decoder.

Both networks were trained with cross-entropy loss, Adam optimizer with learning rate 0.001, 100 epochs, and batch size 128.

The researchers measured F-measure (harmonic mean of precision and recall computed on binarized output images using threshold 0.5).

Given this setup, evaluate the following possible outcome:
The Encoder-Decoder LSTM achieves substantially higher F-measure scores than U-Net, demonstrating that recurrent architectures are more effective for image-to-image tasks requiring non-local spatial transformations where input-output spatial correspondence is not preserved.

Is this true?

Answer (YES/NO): NO